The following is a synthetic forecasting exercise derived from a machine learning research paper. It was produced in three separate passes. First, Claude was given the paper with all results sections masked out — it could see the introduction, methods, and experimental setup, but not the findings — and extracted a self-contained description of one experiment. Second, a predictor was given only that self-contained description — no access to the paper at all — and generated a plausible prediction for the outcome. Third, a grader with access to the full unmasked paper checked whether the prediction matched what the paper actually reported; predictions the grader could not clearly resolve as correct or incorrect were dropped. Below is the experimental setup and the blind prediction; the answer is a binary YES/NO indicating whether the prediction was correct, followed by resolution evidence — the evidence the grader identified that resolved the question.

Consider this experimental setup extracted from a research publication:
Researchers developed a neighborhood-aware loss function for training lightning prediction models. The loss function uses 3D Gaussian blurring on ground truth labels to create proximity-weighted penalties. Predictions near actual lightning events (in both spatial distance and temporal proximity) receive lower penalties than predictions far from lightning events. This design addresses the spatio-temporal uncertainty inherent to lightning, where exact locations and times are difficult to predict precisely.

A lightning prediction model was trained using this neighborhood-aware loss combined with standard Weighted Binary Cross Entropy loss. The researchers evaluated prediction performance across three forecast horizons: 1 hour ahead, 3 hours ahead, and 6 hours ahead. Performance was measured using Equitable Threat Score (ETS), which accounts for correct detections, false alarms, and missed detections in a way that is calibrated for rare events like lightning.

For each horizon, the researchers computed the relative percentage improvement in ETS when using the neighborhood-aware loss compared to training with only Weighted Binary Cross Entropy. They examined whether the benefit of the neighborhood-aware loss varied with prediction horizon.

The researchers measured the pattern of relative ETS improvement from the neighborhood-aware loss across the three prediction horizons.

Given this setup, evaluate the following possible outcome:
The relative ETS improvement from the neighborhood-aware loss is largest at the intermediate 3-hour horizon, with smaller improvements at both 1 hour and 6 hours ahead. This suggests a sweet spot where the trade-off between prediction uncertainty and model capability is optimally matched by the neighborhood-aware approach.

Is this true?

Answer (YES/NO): NO